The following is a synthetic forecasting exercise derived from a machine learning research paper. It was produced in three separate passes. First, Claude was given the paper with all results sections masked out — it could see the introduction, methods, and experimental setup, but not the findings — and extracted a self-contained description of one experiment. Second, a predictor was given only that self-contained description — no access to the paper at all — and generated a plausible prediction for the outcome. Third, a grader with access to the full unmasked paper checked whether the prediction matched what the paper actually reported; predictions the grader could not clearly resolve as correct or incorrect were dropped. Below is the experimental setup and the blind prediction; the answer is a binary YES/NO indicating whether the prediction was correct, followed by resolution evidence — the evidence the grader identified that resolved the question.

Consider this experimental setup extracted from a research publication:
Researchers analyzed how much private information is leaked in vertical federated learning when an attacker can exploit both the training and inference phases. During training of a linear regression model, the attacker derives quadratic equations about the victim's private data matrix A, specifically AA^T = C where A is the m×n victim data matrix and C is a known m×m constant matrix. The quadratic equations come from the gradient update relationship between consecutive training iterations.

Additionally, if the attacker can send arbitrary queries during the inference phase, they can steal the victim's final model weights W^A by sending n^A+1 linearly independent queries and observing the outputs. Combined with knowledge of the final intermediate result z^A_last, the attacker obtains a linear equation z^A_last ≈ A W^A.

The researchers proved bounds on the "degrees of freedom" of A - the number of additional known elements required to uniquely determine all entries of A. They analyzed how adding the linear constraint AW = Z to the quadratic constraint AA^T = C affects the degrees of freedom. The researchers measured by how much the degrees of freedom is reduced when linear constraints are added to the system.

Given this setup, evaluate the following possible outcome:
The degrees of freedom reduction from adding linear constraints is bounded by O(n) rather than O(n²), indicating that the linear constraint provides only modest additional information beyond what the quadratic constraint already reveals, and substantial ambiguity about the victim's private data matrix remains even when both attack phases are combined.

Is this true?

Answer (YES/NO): YES